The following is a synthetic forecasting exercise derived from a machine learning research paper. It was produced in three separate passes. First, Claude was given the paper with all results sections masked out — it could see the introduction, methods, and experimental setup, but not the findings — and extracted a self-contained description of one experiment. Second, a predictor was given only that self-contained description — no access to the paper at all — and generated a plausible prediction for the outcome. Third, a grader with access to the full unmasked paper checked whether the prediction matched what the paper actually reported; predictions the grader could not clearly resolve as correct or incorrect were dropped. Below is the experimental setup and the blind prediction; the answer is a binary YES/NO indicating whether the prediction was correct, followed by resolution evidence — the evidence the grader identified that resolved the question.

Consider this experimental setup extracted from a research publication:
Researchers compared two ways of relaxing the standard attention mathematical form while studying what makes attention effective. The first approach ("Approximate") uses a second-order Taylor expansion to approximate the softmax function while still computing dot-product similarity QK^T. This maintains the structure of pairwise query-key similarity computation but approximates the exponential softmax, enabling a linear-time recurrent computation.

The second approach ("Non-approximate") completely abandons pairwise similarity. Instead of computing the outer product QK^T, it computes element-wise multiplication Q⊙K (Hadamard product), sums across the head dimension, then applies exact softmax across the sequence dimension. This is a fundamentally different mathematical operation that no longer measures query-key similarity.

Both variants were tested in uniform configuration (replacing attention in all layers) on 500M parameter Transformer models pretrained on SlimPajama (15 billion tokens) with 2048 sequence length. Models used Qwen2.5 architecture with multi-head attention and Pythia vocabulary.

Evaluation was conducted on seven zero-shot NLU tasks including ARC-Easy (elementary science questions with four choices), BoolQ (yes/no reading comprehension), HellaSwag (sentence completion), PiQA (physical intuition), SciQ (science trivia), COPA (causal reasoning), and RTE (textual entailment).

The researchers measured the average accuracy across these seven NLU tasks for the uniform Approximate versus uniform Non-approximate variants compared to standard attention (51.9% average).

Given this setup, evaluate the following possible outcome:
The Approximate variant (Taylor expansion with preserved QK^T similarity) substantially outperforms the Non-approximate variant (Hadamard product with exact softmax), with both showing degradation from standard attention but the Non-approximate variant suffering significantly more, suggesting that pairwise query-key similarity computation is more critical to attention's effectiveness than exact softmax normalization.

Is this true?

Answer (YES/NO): YES